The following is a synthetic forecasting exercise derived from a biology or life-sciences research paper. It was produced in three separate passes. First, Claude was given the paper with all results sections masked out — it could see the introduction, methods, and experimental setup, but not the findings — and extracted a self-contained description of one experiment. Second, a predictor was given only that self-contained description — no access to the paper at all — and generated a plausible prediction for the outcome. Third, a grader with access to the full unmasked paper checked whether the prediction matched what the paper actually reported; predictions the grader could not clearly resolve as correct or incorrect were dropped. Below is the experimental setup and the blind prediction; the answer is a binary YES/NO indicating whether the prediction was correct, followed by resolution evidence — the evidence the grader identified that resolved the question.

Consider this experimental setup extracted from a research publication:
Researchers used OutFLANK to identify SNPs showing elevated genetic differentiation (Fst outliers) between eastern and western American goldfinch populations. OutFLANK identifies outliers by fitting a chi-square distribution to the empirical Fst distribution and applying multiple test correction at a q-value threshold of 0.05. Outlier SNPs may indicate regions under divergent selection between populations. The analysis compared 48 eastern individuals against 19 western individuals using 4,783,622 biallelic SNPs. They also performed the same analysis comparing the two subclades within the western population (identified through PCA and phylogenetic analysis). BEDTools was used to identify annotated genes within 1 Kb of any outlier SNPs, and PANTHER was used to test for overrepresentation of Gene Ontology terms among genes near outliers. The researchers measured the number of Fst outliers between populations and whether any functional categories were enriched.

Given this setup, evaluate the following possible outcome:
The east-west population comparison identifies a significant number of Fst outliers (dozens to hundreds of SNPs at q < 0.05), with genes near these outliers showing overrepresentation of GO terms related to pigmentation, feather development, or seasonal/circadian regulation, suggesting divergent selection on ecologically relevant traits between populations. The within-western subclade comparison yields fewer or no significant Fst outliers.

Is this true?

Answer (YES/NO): NO